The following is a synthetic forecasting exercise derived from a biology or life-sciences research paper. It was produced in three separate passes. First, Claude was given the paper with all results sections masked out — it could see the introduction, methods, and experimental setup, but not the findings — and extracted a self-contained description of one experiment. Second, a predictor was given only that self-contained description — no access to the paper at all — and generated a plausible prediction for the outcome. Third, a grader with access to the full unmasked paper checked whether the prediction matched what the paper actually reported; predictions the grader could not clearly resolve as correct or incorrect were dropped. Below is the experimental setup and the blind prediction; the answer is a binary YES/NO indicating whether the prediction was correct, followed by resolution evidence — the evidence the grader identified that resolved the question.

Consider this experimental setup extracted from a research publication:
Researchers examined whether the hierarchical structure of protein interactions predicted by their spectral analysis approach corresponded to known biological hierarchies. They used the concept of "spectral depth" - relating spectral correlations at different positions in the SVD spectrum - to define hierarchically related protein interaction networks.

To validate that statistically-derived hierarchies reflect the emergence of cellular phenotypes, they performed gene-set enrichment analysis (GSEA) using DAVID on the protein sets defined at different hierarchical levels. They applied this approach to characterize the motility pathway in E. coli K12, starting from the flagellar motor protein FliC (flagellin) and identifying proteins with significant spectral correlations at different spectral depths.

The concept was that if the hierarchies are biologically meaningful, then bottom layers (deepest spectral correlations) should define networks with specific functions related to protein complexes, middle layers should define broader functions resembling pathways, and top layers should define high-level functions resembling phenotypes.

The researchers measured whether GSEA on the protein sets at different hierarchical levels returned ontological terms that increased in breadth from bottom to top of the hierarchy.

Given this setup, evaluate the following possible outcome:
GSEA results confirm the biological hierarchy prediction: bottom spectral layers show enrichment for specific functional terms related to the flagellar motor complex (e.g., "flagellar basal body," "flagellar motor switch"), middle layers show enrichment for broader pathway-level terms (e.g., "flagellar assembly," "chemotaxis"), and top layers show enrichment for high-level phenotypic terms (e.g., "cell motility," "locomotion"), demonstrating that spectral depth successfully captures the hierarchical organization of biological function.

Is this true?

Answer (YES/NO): YES